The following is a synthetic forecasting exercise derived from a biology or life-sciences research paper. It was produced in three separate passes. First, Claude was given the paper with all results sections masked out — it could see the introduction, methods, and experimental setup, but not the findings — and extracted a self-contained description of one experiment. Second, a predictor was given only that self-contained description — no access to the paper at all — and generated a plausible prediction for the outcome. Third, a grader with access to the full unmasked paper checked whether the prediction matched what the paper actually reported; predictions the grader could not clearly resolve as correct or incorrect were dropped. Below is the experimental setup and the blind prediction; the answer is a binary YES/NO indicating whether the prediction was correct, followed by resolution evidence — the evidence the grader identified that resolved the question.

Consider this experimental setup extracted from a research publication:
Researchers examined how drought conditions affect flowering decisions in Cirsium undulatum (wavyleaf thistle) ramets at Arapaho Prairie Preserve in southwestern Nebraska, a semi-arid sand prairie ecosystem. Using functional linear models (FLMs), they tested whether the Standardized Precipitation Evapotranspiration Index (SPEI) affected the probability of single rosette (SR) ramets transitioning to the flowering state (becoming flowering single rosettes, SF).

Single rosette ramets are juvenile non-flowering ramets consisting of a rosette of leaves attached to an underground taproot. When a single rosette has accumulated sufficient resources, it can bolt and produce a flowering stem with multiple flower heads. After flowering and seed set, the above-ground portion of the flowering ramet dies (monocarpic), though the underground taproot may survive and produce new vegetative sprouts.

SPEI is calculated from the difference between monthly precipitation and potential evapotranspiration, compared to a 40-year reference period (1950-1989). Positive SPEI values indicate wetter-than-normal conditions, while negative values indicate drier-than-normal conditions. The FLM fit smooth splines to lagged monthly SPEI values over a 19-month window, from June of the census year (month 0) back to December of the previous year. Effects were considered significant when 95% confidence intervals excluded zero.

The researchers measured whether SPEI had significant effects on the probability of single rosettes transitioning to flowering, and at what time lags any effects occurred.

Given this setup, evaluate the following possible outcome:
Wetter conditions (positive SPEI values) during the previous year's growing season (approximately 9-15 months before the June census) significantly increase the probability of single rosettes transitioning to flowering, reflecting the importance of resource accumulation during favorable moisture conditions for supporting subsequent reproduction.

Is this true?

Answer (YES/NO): NO